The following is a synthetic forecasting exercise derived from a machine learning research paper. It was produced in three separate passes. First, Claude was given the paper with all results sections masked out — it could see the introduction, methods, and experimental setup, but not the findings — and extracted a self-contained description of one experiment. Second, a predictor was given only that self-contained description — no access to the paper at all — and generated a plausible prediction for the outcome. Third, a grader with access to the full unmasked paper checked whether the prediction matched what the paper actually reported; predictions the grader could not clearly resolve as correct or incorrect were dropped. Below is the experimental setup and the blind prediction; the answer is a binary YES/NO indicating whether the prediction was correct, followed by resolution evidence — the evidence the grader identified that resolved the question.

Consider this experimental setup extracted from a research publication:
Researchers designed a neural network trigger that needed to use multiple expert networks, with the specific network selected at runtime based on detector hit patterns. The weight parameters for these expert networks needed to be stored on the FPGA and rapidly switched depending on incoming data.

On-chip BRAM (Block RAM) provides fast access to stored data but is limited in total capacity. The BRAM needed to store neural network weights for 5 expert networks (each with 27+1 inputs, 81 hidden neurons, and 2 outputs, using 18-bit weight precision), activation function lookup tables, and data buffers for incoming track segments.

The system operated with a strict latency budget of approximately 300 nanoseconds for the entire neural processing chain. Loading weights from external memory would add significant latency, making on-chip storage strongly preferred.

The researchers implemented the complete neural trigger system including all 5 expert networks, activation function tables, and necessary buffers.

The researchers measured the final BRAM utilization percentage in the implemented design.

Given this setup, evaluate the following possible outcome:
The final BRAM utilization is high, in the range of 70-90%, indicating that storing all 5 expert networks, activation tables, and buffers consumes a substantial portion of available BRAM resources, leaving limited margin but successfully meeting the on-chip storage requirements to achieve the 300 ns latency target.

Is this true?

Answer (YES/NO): NO